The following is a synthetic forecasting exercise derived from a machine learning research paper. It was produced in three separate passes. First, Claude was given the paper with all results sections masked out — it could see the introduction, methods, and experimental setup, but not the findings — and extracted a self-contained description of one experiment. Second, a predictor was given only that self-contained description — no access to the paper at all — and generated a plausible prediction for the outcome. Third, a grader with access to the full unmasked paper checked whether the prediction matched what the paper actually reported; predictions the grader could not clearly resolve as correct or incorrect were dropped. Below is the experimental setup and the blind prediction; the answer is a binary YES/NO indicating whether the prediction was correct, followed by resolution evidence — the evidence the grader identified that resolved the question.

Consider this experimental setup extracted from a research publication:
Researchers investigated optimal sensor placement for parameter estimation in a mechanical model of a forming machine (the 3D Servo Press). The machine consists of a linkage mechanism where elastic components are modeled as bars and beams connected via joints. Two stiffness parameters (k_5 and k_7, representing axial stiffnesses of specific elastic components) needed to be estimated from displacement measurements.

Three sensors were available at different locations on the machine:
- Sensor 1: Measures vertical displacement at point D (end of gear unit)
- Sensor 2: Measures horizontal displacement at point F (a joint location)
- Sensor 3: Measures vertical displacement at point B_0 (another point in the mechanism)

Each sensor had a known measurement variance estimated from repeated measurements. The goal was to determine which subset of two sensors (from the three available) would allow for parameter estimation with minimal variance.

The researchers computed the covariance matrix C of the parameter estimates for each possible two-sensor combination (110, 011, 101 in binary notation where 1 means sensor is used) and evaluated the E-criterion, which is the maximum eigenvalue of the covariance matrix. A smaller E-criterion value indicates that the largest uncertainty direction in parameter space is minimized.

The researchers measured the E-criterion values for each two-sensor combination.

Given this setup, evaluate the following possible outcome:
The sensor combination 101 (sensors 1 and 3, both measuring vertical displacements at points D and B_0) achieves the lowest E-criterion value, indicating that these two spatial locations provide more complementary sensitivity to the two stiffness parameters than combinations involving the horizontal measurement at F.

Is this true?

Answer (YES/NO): NO